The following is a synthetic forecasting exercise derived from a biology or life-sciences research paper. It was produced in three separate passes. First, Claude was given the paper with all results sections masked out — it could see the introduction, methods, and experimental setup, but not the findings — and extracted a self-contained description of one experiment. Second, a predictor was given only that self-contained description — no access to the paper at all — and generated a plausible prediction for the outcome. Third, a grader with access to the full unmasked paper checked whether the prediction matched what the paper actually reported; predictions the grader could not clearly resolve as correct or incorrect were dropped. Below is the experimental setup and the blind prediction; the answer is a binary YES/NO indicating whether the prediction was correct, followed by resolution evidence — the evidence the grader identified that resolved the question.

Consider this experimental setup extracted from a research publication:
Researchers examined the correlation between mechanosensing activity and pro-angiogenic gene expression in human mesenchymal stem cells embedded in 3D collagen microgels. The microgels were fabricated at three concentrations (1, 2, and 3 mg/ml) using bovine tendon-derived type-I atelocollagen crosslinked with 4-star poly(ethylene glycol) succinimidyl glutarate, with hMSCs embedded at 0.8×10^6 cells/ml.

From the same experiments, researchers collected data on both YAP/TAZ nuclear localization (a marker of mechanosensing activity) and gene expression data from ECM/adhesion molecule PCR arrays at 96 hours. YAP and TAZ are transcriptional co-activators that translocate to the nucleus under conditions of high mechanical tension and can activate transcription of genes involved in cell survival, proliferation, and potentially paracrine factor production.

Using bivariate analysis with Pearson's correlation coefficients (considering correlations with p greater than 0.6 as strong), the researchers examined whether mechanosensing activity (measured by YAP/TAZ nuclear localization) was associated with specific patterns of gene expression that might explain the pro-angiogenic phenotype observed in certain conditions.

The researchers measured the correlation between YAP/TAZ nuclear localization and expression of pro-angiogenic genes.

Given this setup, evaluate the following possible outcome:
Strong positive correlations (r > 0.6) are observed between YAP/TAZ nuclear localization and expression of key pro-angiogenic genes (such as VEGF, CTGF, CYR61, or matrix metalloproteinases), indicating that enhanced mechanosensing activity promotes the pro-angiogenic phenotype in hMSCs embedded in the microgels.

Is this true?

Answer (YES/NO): NO